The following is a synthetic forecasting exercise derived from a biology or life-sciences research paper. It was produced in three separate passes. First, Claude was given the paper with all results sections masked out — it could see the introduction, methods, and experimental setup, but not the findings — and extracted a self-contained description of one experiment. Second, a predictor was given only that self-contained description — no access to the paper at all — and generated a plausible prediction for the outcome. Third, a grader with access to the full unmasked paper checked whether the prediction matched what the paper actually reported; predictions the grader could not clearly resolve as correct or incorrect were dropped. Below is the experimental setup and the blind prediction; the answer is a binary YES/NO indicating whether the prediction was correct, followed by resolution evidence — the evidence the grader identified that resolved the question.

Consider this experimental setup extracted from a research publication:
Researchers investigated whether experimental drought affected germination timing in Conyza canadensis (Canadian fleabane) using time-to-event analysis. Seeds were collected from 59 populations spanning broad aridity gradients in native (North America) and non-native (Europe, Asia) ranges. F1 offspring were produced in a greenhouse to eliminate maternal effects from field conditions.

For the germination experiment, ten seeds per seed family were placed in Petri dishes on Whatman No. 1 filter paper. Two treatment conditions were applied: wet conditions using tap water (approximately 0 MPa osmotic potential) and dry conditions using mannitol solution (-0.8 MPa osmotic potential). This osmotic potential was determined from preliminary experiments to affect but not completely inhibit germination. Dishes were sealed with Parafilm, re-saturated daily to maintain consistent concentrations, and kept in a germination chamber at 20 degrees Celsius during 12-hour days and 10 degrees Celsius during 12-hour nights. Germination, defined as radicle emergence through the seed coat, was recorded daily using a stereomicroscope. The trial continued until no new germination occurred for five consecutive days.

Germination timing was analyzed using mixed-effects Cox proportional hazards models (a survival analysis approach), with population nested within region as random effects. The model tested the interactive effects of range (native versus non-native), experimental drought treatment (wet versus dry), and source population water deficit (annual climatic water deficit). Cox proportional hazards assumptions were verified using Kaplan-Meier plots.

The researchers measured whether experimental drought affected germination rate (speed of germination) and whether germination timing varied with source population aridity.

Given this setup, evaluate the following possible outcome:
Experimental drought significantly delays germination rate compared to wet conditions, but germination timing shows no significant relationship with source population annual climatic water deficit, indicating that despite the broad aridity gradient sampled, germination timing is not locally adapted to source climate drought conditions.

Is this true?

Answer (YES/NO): YES